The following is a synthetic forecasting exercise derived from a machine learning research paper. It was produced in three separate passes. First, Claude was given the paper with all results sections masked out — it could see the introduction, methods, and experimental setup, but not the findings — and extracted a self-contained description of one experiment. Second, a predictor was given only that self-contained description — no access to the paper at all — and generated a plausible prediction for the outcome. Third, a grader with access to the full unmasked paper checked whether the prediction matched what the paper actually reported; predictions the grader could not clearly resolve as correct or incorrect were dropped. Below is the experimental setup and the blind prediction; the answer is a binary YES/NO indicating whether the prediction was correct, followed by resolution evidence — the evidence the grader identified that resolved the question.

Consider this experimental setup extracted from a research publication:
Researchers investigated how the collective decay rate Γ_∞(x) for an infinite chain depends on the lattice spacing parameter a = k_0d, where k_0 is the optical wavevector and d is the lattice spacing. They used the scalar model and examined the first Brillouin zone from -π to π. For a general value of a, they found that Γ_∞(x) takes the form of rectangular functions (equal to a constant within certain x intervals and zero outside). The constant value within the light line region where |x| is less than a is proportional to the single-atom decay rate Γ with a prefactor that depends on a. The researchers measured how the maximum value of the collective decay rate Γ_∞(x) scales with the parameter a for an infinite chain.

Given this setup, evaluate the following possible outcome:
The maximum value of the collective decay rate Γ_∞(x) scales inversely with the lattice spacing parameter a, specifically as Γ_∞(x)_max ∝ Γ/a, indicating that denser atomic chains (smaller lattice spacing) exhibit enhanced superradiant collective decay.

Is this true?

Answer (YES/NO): YES